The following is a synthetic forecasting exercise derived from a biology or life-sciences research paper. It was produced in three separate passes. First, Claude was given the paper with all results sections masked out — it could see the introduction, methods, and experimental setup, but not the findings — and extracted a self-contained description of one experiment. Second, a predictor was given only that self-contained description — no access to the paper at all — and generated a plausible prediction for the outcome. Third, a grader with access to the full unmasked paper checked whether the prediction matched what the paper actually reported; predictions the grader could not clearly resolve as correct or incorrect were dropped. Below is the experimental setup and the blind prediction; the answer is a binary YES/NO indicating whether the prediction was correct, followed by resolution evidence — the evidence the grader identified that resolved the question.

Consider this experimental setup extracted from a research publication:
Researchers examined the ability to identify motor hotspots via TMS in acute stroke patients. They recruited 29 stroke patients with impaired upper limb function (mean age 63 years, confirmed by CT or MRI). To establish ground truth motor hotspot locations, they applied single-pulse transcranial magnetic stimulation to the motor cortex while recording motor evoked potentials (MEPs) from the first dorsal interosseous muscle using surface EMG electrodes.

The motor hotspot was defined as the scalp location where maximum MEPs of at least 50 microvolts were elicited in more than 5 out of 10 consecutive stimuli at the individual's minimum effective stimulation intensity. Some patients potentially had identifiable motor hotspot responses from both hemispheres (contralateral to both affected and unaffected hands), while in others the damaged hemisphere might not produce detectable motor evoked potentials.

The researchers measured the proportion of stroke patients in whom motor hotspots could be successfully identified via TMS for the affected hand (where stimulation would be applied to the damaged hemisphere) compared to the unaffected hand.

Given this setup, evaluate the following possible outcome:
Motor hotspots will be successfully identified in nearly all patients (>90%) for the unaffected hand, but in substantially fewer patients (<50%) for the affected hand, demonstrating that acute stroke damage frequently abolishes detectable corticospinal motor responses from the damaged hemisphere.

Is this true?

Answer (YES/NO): NO